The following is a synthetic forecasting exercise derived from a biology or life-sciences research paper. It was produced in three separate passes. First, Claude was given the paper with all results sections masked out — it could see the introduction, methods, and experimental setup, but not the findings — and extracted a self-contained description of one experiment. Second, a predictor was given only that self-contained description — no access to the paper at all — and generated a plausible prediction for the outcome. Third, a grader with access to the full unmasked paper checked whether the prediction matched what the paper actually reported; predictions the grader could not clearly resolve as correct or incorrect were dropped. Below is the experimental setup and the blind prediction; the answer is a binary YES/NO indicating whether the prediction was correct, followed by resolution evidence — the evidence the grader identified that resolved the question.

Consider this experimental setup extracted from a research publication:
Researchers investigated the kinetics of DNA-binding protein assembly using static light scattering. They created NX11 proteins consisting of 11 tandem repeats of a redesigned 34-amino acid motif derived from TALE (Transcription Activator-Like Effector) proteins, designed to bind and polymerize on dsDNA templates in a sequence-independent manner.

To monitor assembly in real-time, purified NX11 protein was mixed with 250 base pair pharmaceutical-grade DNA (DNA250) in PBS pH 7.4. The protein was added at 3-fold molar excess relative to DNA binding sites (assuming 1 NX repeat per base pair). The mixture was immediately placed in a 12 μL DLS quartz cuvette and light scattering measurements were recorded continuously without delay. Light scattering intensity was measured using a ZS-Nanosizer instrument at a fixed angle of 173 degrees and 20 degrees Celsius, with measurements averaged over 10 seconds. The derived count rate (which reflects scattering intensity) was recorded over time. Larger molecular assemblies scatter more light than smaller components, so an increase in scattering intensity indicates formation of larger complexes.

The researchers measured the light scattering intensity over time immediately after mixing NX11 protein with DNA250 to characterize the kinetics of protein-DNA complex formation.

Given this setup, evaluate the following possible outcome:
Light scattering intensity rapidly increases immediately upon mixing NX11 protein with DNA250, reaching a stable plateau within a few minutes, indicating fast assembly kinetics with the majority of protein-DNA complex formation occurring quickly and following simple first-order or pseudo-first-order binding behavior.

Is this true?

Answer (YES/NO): NO